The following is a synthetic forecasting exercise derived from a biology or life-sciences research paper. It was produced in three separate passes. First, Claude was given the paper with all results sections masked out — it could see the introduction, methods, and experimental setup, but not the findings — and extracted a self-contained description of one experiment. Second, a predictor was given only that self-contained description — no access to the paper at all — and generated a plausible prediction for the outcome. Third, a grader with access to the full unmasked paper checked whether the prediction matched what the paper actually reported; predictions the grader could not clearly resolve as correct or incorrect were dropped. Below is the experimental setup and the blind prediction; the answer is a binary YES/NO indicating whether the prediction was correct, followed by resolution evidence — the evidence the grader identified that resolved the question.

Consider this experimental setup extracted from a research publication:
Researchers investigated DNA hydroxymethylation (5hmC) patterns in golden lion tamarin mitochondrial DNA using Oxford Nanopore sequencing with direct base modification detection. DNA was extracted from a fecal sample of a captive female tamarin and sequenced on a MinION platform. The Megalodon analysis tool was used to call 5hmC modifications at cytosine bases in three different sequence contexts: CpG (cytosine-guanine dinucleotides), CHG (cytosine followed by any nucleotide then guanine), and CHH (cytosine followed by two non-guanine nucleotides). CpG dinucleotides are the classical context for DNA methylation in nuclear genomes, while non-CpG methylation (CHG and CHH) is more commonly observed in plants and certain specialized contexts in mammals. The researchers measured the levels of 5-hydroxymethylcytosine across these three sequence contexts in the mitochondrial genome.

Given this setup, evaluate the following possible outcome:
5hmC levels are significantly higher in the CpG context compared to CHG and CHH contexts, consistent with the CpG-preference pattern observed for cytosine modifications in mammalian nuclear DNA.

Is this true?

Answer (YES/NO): YES